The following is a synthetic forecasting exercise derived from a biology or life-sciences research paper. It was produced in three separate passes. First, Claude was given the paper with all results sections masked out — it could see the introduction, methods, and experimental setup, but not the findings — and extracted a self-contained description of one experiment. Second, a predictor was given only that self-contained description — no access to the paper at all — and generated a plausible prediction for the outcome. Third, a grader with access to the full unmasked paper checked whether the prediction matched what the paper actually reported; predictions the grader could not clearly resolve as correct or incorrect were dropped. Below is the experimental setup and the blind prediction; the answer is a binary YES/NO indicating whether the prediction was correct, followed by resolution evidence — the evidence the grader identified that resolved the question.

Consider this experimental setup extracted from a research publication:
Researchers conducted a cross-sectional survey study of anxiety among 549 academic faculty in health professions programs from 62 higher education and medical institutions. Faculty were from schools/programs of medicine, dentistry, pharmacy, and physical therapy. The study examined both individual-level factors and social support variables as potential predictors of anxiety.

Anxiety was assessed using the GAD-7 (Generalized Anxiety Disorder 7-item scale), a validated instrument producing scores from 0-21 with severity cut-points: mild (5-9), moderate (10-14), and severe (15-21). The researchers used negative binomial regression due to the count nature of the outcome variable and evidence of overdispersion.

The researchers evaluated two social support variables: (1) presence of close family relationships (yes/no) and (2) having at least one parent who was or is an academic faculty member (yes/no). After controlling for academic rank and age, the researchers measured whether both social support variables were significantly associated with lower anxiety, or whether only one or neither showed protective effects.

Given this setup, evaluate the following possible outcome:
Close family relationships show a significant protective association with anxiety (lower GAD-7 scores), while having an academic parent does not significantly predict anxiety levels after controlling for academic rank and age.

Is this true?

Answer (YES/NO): NO